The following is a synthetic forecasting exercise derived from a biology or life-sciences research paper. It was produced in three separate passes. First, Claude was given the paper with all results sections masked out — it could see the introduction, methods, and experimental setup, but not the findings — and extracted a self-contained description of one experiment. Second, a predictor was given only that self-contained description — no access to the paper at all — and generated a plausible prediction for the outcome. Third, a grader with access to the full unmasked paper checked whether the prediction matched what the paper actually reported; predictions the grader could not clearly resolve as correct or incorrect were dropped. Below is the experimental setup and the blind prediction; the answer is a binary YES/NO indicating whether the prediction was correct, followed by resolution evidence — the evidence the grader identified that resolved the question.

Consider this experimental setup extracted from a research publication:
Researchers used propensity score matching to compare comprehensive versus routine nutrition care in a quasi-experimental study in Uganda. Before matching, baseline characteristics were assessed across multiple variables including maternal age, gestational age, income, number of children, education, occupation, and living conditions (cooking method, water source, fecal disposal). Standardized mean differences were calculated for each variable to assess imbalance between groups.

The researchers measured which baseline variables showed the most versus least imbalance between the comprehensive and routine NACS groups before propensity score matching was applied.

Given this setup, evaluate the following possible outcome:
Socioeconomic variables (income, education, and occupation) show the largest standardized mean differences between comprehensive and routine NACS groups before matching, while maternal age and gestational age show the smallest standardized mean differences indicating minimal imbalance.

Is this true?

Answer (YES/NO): NO